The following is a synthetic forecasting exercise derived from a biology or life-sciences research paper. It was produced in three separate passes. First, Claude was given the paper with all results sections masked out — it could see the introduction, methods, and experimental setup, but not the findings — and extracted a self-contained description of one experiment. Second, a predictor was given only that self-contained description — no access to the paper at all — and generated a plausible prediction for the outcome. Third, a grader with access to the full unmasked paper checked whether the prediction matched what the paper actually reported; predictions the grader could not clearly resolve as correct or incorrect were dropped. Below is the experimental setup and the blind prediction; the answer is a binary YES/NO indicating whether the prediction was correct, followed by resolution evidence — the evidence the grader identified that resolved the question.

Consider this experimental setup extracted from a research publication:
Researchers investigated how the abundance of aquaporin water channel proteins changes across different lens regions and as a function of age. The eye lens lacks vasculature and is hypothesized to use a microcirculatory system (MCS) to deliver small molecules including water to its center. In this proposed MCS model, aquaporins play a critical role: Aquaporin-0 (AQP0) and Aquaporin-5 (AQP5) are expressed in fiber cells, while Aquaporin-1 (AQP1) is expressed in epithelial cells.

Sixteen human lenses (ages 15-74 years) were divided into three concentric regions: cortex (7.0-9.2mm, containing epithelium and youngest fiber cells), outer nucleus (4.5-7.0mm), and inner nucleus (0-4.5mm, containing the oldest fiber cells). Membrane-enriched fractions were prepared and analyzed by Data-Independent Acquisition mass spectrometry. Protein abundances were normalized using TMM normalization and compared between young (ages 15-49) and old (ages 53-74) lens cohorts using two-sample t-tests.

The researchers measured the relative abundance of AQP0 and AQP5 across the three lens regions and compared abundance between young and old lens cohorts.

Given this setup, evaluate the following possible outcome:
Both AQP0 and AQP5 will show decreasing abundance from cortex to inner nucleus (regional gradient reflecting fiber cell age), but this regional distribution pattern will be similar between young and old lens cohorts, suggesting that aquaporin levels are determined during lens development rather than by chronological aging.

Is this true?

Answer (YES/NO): NO